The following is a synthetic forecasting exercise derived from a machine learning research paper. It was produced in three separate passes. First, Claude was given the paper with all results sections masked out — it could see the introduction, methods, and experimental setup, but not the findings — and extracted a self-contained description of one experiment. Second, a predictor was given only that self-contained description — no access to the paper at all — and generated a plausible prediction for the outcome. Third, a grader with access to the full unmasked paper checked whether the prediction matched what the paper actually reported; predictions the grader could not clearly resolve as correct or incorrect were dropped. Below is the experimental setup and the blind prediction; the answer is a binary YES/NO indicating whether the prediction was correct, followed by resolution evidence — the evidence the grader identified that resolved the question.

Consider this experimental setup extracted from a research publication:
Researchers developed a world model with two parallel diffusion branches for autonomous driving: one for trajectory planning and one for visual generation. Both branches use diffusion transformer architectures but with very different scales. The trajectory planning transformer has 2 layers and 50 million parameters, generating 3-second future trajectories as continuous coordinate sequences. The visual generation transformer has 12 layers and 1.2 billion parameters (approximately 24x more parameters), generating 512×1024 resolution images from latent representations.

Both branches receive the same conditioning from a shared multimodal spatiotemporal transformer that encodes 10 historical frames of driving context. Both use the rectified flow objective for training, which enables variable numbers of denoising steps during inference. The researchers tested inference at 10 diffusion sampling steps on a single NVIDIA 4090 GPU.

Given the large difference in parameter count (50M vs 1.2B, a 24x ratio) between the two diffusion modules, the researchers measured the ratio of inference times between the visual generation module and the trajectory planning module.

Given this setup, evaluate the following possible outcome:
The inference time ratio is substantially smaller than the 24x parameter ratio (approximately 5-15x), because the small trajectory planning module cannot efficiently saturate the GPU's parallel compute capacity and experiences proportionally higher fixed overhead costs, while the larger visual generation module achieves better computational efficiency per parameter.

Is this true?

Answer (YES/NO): YES